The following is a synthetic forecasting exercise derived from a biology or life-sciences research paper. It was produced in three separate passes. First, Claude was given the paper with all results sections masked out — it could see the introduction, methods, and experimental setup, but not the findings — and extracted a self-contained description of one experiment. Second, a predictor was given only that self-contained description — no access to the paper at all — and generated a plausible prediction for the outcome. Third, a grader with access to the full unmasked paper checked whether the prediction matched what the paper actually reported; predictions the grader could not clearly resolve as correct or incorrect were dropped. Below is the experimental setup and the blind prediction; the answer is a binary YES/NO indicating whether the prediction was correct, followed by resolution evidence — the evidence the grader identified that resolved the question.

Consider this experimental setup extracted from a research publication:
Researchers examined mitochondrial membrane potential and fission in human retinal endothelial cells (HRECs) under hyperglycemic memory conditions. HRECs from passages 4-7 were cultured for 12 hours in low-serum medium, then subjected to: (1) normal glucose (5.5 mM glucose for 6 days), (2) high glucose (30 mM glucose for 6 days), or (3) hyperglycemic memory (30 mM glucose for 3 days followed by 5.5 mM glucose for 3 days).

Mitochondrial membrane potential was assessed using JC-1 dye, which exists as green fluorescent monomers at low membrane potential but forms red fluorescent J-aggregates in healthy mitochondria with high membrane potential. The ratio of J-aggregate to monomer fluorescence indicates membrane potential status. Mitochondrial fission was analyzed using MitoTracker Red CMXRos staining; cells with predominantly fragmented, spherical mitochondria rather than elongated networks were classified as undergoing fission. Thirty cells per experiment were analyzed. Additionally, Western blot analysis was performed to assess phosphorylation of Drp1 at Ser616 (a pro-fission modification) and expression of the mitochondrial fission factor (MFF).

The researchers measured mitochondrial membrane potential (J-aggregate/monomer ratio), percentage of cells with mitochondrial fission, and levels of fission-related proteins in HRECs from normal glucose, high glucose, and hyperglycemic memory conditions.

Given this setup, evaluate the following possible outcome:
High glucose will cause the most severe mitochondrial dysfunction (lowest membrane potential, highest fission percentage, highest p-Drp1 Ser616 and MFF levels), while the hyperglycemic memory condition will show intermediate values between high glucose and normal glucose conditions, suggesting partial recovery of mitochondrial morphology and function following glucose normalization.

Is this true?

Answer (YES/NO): NO